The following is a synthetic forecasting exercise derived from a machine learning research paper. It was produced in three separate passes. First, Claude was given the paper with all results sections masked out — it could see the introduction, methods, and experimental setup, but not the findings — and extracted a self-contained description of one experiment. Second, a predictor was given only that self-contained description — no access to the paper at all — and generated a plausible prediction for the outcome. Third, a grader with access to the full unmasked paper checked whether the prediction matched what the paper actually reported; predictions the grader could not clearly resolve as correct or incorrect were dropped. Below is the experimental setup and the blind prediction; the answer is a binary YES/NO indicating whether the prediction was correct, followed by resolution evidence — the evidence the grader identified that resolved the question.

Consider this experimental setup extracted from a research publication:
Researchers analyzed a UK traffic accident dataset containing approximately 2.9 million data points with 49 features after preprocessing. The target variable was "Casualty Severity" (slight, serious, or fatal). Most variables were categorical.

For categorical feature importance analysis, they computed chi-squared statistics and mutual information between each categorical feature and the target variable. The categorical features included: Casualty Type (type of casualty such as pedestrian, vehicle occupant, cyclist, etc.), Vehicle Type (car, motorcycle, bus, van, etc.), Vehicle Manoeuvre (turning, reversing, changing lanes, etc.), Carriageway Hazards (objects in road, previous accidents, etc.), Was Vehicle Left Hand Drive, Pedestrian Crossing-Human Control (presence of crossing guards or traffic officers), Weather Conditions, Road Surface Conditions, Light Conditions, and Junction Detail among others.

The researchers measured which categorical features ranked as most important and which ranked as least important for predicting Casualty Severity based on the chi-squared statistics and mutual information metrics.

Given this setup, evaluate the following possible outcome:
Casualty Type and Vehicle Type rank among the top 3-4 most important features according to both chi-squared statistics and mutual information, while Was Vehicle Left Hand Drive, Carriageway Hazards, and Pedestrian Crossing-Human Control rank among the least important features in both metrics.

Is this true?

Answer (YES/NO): YES